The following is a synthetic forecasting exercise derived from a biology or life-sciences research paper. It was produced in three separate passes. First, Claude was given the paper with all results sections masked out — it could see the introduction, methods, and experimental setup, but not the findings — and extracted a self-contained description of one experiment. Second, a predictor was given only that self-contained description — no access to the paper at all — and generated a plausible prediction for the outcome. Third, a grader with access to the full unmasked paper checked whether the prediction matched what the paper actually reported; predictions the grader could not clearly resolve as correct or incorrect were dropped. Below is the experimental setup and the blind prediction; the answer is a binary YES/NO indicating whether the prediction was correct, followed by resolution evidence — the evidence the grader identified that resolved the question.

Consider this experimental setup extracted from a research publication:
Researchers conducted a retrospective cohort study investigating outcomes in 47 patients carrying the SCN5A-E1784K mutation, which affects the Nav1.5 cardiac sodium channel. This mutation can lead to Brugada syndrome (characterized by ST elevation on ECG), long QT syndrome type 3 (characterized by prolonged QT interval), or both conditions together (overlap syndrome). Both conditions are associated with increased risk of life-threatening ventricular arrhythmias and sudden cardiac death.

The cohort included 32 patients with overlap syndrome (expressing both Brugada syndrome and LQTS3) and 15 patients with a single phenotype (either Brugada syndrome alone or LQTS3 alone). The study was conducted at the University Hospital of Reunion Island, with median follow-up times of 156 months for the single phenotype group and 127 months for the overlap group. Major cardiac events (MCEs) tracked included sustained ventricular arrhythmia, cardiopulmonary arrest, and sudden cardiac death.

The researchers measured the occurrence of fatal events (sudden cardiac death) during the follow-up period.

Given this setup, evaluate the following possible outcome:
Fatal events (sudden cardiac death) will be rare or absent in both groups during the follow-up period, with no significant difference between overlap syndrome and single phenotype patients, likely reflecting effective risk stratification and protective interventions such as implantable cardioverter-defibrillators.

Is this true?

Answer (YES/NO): YES